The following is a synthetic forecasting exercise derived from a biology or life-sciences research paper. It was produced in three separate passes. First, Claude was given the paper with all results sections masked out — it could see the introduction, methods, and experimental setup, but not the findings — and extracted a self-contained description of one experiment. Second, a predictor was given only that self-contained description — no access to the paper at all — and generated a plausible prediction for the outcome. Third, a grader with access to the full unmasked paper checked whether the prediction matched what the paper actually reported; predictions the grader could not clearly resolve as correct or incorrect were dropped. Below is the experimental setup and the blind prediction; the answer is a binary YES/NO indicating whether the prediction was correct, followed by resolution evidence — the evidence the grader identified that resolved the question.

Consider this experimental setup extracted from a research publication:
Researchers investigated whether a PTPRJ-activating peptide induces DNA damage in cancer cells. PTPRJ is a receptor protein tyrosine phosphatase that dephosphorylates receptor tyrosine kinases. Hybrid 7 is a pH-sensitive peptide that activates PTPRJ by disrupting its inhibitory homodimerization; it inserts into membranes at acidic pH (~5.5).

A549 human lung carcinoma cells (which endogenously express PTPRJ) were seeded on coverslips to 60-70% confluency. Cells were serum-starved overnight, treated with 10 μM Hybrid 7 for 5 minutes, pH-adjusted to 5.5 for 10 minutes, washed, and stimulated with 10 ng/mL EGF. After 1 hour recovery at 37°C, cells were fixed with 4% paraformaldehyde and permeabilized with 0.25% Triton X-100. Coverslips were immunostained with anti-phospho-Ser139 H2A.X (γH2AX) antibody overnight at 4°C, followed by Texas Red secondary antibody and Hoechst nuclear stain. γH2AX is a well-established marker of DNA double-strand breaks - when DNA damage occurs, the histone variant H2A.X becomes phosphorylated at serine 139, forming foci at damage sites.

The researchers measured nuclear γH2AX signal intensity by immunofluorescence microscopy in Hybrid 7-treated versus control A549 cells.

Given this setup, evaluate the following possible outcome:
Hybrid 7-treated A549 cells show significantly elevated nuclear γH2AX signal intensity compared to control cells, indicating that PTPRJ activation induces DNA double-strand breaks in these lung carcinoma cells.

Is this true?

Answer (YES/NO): YES